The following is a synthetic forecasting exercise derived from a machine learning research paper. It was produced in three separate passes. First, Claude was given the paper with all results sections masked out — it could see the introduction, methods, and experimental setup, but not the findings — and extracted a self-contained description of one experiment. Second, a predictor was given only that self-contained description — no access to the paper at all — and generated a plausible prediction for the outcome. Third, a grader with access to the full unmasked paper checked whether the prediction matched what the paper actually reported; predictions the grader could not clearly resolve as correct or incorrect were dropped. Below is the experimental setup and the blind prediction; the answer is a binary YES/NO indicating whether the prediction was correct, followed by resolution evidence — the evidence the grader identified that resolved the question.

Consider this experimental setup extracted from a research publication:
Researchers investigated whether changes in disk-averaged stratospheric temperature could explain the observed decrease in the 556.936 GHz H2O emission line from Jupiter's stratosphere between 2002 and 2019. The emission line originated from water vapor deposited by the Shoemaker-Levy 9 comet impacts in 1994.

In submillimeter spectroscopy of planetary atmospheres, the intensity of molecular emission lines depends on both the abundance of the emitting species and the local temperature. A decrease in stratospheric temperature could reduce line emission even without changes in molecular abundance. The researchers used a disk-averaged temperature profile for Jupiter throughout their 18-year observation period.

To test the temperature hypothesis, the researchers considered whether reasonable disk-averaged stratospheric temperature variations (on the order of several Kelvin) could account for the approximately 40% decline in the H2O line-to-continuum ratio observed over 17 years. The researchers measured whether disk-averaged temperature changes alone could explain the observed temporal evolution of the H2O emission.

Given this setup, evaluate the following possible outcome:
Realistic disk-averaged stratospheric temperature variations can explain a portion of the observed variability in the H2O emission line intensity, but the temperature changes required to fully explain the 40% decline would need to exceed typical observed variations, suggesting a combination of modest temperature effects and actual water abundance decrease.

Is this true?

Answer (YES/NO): NO